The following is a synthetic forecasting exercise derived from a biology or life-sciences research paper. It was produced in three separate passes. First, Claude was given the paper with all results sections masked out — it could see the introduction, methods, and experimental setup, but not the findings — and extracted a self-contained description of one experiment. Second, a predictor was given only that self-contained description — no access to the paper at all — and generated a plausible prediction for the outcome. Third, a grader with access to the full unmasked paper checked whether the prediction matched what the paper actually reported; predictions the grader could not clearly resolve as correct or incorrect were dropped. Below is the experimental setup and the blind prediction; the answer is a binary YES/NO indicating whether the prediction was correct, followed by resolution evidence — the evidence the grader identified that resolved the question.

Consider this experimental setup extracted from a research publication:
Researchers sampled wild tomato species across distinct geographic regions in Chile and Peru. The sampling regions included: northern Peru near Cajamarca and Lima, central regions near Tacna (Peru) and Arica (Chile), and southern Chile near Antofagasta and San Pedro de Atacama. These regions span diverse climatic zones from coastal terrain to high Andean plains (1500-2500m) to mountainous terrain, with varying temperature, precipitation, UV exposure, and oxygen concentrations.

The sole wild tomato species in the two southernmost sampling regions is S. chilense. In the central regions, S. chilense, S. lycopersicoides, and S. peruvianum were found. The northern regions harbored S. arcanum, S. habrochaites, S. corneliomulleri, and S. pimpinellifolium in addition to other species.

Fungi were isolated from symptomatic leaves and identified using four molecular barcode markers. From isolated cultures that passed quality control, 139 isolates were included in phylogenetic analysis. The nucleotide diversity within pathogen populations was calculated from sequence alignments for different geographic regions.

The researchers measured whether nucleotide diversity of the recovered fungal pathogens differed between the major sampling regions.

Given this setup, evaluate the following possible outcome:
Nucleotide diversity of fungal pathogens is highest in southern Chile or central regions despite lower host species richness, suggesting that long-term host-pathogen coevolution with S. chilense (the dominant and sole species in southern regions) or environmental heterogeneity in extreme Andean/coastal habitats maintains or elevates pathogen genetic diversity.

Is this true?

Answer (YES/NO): NO